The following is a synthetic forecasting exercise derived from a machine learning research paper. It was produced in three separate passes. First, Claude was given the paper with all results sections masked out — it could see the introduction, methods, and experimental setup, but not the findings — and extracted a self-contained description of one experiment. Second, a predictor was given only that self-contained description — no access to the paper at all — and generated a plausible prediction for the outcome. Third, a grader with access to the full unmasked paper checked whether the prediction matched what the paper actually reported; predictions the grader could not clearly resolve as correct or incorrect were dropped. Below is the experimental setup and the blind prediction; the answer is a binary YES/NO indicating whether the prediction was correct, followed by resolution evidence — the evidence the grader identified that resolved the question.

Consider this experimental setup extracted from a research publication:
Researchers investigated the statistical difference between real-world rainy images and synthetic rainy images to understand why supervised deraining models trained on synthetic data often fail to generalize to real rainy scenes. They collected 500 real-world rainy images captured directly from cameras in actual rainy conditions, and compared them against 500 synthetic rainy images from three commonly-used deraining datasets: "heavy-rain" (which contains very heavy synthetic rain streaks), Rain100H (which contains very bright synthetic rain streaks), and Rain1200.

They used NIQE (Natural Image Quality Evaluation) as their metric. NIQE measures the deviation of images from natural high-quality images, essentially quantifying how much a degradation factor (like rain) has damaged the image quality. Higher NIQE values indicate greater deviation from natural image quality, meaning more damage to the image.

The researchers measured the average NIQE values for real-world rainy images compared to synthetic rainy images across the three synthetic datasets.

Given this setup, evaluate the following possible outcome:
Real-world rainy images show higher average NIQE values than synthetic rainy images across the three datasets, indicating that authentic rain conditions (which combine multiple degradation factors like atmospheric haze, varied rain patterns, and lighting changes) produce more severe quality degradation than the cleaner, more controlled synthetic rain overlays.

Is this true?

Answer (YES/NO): YES